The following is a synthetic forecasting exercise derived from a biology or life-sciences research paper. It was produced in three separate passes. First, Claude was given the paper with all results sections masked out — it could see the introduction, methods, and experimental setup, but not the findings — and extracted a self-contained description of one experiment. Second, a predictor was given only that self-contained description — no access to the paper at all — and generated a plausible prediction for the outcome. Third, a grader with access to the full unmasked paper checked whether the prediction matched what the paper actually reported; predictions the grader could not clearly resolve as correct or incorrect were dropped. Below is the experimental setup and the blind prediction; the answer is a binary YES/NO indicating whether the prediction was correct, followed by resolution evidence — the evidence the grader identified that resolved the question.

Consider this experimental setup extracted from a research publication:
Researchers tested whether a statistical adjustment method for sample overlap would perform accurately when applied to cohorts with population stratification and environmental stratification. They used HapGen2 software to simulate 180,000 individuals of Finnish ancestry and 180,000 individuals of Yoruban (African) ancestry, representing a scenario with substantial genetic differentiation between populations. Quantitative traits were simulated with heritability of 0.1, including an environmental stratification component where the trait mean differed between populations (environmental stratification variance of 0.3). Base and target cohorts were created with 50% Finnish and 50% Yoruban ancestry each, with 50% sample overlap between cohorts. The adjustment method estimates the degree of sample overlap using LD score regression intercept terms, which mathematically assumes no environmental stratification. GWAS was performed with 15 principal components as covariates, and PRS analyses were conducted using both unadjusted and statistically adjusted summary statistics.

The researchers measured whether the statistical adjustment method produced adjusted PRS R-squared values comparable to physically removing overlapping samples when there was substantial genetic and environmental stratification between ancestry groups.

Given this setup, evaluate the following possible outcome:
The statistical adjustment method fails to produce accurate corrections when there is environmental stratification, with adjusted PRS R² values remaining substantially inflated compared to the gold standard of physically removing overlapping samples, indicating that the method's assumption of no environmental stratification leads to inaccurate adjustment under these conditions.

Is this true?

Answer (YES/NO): NO